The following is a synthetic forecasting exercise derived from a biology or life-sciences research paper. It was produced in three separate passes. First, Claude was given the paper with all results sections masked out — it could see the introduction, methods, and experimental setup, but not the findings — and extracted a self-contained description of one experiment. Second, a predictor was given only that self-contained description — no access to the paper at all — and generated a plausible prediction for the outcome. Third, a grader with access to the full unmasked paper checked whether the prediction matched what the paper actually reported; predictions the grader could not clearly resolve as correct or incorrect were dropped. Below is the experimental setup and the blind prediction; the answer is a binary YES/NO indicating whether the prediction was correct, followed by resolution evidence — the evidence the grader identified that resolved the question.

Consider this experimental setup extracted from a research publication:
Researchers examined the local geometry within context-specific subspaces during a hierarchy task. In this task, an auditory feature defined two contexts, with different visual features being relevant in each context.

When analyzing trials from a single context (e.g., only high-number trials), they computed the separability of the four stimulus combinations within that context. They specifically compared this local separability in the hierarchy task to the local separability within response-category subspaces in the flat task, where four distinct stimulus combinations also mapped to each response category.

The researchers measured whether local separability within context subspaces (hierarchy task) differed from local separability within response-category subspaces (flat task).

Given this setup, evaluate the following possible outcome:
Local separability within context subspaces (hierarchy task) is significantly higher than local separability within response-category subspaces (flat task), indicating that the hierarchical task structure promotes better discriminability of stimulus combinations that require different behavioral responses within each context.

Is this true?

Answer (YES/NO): NO